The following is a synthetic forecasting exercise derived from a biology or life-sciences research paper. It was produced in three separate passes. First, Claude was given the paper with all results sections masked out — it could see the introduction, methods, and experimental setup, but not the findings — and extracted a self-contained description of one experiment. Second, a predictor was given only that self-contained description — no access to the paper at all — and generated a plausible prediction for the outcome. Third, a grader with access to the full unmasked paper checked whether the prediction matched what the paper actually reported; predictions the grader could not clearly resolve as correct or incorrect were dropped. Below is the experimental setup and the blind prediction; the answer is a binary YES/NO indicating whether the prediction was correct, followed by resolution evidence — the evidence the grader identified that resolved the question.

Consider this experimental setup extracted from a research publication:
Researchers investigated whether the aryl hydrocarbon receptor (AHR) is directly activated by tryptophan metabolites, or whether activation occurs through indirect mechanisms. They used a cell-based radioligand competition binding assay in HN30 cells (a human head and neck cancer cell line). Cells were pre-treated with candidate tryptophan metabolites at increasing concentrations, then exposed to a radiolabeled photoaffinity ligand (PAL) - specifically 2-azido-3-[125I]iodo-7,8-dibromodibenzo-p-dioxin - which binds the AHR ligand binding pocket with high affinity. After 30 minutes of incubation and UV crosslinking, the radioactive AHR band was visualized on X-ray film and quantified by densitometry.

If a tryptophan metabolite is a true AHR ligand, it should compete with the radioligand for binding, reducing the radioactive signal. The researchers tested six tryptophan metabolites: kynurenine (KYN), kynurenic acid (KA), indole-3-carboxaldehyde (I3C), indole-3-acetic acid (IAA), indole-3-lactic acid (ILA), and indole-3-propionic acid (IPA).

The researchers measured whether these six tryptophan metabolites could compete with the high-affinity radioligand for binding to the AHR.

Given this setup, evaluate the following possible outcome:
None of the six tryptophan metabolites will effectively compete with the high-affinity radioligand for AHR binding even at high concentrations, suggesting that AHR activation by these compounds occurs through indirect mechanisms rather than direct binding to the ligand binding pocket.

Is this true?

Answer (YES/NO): NO